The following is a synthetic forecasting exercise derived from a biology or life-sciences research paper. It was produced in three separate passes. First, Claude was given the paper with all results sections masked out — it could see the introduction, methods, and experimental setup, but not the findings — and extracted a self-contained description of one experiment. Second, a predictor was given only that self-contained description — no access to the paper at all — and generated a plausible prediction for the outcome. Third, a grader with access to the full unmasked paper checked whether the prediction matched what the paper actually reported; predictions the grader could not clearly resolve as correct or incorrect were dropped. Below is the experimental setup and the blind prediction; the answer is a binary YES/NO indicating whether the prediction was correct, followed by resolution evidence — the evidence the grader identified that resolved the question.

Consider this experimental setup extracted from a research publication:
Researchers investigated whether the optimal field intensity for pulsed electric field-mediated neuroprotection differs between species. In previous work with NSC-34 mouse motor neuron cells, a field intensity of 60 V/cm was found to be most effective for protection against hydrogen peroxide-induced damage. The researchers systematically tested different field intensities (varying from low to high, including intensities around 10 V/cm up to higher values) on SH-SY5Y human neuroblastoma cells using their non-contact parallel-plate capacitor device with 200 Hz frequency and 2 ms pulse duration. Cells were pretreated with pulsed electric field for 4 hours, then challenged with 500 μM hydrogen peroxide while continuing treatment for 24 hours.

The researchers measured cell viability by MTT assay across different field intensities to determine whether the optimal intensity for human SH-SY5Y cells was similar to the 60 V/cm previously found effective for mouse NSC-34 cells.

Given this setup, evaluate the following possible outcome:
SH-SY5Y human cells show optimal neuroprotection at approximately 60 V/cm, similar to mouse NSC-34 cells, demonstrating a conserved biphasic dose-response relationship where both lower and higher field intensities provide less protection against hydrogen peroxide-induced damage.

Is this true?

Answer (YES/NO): NO